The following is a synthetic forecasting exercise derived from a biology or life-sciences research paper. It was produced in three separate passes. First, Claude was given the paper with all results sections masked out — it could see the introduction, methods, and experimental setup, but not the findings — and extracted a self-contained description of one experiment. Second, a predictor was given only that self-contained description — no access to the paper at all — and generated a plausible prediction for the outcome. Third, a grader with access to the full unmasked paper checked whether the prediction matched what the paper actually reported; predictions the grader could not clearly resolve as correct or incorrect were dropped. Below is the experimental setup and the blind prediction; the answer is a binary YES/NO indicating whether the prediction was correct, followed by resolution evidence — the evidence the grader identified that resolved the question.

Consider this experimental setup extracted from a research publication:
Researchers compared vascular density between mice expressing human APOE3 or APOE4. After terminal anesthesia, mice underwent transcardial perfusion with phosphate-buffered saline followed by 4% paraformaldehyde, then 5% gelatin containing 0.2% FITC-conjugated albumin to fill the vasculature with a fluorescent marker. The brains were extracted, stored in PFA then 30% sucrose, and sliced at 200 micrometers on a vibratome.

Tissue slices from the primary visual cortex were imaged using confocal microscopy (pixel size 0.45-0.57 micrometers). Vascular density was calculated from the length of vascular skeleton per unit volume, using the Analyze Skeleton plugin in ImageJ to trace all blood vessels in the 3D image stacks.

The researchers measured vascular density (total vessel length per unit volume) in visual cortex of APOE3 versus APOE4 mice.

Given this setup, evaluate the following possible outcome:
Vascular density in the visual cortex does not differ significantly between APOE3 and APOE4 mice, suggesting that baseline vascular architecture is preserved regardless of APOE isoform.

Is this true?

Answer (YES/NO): NO